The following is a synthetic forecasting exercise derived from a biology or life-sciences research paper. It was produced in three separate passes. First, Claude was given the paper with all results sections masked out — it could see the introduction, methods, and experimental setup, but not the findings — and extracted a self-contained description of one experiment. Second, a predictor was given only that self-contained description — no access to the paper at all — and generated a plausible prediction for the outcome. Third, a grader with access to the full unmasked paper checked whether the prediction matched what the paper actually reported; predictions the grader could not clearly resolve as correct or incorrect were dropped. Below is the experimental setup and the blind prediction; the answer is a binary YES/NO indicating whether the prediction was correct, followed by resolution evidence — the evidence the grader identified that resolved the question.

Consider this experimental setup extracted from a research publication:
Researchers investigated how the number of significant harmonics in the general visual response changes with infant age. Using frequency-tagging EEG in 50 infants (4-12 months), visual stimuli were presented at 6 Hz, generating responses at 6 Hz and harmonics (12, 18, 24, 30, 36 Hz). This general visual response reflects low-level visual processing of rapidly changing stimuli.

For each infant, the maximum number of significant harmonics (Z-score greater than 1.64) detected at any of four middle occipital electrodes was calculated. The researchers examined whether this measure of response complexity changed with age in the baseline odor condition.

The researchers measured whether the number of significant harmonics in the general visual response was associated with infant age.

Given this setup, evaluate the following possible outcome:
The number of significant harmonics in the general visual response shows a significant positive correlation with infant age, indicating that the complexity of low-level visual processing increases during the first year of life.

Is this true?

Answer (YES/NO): NO